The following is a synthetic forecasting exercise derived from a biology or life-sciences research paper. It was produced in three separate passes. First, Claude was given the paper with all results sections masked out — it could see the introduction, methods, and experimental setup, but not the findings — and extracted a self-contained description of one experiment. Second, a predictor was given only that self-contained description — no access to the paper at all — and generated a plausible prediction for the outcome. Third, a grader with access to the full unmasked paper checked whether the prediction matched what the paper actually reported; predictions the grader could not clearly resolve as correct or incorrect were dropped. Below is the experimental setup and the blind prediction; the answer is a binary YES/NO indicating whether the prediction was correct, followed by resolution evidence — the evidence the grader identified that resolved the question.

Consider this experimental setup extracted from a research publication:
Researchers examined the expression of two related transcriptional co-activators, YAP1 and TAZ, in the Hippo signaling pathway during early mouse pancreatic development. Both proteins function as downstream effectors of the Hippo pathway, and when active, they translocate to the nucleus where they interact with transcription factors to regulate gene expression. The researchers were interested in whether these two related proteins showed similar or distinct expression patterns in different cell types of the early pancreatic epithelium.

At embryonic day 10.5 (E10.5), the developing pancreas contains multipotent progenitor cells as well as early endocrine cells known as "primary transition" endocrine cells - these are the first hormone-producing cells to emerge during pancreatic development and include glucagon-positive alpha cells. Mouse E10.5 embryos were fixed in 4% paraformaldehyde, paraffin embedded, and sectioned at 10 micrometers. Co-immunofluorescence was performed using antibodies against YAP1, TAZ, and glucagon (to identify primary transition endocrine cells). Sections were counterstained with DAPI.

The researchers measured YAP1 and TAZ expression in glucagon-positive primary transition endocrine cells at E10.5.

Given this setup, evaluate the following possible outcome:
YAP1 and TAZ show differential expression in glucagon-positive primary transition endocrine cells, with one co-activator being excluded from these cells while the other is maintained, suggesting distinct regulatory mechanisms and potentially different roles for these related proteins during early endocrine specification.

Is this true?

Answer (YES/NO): YES